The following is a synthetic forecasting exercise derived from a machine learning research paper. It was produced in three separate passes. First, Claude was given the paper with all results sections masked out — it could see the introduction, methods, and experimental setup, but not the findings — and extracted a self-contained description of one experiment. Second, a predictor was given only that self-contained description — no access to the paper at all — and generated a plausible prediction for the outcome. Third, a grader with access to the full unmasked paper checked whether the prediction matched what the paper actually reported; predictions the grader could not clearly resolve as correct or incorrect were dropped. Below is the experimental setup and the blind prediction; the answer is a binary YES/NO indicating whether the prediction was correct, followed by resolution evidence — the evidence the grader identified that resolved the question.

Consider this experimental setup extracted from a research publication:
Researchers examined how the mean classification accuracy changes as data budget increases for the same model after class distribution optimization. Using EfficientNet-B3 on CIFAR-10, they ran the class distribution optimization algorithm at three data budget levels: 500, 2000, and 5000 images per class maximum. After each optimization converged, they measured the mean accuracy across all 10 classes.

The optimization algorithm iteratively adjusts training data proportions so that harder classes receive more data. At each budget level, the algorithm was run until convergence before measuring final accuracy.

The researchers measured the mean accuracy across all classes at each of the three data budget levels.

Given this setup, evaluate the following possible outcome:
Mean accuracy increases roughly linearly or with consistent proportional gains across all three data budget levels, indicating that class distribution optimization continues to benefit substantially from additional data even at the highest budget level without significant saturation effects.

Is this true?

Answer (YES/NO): NO